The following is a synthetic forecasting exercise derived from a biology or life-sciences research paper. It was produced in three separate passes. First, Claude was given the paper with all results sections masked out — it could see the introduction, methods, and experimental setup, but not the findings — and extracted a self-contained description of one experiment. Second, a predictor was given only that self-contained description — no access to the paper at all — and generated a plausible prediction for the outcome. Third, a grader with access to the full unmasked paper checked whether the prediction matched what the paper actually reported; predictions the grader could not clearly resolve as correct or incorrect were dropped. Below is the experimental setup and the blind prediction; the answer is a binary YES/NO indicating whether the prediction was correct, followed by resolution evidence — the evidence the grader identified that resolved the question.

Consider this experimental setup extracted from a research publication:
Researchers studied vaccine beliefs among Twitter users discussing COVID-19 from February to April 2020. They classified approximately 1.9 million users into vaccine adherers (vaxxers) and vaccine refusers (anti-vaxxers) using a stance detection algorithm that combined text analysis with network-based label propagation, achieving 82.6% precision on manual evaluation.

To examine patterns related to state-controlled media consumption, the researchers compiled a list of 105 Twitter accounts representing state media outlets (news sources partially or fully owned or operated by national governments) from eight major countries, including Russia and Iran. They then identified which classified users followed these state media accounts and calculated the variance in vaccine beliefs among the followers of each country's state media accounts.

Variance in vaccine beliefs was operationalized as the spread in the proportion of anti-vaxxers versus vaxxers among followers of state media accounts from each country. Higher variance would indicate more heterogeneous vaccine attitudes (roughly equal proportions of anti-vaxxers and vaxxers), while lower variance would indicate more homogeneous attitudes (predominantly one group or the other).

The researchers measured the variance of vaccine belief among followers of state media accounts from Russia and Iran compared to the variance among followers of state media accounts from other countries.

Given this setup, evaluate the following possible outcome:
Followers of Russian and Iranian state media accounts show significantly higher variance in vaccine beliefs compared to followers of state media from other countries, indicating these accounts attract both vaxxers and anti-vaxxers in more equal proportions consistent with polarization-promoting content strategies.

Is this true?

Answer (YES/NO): YES